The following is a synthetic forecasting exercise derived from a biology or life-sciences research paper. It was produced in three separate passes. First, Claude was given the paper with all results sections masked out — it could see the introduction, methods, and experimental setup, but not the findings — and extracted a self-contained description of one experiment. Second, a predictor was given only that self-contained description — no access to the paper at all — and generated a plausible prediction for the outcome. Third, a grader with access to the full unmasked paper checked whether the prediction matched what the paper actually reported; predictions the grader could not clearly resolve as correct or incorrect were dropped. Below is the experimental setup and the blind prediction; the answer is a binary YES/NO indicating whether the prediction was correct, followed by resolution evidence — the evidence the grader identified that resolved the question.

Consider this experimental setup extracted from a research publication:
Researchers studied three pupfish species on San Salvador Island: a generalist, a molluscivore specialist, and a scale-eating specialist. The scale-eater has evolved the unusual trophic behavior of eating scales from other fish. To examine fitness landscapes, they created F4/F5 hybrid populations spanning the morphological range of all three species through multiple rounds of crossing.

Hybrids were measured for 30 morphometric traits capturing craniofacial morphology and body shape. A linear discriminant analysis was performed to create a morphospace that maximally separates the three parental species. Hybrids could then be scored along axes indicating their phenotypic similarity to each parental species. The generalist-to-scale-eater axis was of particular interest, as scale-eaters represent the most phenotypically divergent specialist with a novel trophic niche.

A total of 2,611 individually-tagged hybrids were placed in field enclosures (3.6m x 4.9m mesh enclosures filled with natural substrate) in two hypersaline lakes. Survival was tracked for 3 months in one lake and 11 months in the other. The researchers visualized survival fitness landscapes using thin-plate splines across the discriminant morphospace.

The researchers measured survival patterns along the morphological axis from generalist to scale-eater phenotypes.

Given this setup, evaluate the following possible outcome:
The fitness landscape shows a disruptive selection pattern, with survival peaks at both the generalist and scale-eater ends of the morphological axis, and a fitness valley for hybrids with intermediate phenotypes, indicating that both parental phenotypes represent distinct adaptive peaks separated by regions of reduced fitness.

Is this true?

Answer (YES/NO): NO